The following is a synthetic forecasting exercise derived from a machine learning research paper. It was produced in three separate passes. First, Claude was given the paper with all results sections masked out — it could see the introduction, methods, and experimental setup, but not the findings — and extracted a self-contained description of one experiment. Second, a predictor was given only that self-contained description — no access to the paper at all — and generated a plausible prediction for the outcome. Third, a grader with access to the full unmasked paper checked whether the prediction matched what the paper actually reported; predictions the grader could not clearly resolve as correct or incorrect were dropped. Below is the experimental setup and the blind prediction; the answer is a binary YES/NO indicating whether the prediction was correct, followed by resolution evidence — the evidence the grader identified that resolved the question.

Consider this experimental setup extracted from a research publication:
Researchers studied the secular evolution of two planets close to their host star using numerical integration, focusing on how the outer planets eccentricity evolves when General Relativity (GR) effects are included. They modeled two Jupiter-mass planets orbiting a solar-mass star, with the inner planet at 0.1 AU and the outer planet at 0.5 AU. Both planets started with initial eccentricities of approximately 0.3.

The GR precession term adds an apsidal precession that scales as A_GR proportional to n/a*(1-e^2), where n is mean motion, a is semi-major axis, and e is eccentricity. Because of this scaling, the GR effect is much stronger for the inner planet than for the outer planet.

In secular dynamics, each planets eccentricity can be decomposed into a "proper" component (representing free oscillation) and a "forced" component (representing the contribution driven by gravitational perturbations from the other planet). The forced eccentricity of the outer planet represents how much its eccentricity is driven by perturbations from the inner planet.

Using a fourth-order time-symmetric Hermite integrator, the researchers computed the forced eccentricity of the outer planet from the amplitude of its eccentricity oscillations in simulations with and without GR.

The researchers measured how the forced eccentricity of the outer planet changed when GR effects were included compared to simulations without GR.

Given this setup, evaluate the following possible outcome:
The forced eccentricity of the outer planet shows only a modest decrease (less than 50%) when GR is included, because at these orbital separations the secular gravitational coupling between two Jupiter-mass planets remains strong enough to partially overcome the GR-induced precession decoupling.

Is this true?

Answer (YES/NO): NO